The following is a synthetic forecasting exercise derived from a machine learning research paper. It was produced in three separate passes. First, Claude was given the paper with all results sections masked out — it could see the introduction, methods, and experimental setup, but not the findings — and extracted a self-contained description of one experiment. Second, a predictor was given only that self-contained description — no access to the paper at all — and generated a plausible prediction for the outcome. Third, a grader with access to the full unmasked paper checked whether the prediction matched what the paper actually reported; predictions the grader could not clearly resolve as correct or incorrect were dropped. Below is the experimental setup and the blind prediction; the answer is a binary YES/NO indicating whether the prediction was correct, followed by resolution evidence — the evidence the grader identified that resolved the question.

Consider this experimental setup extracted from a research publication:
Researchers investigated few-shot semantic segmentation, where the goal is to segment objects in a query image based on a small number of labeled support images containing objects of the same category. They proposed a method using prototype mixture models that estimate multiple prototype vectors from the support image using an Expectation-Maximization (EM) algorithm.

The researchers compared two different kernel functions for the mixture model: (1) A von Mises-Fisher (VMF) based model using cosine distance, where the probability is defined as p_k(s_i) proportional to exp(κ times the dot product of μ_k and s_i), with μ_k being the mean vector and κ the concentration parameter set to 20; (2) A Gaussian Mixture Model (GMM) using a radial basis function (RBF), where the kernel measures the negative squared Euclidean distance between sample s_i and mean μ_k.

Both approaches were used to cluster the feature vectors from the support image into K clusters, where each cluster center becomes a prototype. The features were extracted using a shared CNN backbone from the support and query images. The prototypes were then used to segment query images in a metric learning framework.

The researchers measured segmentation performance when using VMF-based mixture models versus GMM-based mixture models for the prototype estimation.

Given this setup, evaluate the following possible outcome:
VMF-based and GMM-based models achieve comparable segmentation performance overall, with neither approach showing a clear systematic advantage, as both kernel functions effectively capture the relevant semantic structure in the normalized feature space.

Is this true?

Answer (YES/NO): NO